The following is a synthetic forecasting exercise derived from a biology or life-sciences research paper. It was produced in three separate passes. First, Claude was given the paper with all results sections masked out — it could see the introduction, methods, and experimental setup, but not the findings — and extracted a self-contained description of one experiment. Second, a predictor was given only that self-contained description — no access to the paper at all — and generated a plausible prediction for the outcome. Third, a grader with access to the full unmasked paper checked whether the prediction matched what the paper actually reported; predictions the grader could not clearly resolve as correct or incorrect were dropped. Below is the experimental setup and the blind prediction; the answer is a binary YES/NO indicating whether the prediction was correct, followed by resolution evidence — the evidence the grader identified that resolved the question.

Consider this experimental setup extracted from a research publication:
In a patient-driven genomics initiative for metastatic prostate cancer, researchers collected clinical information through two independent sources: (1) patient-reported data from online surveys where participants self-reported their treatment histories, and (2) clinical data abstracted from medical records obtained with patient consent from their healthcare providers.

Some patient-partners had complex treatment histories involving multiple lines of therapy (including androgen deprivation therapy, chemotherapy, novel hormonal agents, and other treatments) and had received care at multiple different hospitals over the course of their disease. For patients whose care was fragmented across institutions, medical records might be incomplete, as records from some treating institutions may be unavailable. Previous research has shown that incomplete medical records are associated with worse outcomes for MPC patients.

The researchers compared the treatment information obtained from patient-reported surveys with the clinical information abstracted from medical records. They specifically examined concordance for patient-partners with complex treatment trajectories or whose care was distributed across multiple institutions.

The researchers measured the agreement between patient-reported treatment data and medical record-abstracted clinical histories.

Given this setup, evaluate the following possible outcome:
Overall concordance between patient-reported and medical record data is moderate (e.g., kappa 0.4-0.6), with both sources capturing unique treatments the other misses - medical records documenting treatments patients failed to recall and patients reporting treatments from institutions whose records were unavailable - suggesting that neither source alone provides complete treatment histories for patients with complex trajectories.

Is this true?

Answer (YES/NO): NO